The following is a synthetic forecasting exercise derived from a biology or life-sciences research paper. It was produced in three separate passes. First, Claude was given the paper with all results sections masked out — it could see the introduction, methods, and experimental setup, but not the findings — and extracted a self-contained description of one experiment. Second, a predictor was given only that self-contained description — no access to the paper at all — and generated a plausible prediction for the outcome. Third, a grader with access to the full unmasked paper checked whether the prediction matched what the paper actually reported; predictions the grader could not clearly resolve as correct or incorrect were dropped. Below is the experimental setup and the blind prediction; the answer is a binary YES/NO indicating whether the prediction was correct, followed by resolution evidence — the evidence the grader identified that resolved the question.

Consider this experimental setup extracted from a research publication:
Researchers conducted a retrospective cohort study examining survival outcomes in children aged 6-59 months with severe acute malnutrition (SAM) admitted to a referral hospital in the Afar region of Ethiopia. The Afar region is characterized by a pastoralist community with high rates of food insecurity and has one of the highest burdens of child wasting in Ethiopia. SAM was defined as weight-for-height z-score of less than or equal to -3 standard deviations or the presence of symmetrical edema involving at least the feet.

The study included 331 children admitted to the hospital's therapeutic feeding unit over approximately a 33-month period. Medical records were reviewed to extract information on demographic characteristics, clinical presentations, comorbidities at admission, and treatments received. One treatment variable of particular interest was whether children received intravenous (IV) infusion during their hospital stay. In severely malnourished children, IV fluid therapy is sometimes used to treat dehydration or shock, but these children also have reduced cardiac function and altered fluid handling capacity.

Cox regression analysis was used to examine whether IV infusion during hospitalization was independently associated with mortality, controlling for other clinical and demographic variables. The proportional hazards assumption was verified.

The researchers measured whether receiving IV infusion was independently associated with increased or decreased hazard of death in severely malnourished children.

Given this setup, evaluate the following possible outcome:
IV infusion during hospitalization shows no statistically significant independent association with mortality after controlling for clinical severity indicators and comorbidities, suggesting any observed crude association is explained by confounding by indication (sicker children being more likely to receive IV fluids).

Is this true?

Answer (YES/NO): NO